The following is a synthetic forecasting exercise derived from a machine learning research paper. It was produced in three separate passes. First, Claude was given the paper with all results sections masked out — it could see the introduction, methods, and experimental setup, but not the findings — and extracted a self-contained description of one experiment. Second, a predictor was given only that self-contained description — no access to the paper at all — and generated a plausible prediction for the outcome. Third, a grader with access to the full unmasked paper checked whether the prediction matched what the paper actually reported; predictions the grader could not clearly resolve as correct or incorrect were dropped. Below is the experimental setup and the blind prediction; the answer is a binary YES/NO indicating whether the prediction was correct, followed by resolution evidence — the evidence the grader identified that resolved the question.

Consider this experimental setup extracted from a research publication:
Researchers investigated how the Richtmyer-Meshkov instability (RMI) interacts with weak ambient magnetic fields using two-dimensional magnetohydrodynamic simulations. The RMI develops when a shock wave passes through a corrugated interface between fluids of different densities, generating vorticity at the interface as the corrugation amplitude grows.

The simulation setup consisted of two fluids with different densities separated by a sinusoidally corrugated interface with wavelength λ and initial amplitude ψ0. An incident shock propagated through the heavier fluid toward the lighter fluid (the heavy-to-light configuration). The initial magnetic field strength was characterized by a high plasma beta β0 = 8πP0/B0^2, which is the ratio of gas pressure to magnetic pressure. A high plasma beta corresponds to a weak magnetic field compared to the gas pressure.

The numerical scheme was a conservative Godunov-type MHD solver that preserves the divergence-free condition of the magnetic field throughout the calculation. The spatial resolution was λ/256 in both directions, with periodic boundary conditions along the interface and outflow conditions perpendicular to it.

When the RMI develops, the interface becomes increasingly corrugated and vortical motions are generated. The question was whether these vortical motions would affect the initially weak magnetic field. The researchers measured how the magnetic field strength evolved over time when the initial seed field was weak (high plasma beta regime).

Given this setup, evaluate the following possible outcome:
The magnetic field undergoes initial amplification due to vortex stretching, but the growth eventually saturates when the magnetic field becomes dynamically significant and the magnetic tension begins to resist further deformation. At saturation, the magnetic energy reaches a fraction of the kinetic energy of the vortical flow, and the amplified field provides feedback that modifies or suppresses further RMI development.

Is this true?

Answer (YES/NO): NO